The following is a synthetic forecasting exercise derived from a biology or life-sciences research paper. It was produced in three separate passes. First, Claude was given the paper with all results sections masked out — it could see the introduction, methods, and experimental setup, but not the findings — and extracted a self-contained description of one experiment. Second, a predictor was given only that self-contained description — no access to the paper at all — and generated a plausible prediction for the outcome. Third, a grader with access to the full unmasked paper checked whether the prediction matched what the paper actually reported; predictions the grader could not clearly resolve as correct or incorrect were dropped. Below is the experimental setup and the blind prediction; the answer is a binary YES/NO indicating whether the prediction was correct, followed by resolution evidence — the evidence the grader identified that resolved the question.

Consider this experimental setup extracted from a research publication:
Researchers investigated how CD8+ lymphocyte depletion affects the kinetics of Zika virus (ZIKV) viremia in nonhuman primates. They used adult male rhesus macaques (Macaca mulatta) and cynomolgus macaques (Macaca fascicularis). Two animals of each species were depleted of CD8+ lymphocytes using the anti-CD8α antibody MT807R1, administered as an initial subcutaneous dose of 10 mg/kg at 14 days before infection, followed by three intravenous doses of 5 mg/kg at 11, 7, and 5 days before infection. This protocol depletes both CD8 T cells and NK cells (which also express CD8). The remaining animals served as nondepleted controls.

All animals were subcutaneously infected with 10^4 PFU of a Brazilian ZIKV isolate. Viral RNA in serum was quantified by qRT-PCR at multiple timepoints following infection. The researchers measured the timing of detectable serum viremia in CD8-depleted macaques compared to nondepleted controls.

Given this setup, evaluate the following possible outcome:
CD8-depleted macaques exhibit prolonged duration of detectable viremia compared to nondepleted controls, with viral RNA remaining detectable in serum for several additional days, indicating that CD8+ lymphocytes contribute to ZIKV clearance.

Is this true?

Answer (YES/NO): NO